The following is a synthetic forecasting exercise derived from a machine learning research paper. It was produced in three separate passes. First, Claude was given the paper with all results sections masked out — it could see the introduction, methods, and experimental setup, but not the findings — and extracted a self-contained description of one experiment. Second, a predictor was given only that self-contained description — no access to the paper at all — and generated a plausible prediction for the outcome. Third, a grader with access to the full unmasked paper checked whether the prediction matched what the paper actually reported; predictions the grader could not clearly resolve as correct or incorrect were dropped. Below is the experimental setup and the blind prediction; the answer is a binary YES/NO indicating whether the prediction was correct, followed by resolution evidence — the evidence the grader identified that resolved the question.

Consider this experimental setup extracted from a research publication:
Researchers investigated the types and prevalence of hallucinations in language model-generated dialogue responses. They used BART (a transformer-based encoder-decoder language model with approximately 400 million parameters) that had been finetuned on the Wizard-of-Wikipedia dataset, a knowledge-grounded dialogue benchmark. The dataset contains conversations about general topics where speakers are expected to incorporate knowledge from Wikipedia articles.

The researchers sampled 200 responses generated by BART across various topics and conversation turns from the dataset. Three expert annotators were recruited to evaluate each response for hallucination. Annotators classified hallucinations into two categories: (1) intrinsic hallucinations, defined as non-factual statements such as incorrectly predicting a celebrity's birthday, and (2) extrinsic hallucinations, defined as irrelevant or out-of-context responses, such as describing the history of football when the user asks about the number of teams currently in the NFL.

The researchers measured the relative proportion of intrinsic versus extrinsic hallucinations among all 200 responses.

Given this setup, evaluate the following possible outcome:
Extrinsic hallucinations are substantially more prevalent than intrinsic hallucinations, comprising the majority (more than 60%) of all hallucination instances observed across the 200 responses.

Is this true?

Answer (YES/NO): NO